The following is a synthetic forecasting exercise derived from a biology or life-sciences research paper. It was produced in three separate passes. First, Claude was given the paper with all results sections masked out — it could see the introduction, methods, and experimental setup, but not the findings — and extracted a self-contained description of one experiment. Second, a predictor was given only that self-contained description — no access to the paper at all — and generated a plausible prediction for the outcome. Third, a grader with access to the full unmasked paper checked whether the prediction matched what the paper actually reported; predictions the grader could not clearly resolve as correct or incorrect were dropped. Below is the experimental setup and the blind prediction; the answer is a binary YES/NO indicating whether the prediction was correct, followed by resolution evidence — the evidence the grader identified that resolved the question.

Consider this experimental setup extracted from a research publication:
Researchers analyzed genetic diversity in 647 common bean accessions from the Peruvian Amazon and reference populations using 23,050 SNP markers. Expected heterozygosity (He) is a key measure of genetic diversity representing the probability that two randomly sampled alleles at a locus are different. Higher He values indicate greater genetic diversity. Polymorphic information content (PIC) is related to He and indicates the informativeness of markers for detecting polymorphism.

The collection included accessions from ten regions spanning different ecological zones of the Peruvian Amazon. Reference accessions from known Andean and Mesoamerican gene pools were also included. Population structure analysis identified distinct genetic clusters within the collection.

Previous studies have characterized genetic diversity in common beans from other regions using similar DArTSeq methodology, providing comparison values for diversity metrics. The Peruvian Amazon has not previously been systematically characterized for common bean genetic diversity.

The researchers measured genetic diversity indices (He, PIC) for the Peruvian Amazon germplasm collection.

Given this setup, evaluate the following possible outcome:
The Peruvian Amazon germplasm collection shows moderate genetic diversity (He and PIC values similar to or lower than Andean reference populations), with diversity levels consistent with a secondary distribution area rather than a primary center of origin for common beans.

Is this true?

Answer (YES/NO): NO